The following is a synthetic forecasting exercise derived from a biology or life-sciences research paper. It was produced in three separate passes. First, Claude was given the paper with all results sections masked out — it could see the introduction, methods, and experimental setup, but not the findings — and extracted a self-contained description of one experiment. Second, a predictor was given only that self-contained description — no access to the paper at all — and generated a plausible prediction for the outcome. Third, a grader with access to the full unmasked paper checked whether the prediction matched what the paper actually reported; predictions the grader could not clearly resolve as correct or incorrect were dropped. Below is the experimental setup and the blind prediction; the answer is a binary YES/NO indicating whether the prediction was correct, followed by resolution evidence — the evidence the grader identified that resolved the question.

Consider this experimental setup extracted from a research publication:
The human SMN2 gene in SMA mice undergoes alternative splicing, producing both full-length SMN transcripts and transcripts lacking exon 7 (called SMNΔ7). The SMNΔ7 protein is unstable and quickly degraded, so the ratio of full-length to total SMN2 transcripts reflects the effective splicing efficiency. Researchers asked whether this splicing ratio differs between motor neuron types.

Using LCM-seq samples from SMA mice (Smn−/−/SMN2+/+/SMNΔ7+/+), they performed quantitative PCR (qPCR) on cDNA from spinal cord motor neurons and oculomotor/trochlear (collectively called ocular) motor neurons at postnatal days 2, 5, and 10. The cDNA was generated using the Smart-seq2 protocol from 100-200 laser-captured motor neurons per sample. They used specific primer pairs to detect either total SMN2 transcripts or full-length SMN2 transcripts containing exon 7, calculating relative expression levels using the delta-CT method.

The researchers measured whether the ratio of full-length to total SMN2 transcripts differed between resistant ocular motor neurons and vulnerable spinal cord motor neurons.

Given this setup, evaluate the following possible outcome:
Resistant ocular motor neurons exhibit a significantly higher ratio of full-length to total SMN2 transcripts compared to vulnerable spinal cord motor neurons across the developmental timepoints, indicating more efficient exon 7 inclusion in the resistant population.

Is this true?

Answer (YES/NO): NO